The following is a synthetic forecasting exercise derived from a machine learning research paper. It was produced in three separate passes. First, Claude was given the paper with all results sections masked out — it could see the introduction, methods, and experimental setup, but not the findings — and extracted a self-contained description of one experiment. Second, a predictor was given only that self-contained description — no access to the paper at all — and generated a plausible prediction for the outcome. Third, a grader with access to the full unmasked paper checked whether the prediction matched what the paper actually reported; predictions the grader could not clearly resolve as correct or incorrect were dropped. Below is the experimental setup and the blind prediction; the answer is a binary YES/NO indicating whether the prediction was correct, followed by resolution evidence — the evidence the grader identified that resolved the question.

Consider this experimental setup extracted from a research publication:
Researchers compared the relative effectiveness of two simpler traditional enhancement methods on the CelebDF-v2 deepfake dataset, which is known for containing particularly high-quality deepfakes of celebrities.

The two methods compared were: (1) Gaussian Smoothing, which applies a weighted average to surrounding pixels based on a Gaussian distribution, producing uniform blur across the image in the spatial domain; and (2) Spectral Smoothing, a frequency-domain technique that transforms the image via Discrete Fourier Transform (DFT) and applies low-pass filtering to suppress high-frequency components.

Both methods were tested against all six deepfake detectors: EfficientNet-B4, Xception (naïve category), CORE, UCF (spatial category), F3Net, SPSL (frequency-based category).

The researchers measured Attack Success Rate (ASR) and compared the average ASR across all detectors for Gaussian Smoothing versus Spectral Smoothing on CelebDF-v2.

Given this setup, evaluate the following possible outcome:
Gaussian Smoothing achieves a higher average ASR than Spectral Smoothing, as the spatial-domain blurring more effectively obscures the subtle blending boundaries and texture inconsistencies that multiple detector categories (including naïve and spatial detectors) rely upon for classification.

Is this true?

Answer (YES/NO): YES